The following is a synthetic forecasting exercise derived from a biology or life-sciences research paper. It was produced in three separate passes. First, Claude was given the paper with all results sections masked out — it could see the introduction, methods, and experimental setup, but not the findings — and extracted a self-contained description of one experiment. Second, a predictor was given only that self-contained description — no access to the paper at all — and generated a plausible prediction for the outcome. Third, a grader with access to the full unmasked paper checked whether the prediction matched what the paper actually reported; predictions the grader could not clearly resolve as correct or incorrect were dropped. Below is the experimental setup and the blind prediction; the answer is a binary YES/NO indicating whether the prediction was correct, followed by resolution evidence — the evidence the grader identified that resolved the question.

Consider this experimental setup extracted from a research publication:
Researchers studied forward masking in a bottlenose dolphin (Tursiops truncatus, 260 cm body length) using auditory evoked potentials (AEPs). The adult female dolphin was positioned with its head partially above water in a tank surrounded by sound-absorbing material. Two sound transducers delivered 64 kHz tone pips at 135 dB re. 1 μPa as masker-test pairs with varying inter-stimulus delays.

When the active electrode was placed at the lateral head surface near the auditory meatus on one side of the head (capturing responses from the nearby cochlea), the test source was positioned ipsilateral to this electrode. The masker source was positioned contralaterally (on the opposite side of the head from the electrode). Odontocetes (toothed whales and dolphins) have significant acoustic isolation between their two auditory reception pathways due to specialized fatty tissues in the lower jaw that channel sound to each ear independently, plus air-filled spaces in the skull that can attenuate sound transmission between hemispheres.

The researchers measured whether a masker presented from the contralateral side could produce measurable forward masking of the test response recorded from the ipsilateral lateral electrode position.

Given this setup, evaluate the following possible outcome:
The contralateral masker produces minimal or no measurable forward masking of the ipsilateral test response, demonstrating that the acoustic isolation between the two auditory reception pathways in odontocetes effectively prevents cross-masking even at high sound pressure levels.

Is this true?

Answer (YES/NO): NO